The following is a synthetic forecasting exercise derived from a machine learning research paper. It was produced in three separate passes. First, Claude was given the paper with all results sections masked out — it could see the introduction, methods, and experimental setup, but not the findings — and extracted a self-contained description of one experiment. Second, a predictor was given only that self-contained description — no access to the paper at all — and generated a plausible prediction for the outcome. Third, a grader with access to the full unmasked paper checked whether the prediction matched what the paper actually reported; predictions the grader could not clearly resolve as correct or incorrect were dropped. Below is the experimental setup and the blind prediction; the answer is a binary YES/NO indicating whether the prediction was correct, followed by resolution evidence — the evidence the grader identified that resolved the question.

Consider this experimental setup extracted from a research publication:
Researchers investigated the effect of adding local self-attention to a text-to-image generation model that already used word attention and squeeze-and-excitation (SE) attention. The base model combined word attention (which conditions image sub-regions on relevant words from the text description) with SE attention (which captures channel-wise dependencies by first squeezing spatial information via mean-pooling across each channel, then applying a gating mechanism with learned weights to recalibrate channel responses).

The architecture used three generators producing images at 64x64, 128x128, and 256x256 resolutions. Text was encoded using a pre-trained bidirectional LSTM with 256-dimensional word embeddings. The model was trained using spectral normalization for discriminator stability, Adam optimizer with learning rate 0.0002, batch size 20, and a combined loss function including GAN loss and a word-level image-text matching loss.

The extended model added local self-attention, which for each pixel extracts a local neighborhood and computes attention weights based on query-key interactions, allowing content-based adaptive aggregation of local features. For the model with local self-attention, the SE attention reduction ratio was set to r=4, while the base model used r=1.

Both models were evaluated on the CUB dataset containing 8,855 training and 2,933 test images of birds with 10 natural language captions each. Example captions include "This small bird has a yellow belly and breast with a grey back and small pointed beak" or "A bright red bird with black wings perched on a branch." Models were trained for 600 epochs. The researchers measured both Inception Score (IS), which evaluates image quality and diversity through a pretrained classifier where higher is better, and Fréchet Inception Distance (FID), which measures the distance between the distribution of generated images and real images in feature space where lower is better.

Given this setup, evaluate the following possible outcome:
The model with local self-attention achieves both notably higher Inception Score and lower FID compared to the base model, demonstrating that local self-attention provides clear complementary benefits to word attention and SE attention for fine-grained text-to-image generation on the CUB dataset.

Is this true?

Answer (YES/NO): NO